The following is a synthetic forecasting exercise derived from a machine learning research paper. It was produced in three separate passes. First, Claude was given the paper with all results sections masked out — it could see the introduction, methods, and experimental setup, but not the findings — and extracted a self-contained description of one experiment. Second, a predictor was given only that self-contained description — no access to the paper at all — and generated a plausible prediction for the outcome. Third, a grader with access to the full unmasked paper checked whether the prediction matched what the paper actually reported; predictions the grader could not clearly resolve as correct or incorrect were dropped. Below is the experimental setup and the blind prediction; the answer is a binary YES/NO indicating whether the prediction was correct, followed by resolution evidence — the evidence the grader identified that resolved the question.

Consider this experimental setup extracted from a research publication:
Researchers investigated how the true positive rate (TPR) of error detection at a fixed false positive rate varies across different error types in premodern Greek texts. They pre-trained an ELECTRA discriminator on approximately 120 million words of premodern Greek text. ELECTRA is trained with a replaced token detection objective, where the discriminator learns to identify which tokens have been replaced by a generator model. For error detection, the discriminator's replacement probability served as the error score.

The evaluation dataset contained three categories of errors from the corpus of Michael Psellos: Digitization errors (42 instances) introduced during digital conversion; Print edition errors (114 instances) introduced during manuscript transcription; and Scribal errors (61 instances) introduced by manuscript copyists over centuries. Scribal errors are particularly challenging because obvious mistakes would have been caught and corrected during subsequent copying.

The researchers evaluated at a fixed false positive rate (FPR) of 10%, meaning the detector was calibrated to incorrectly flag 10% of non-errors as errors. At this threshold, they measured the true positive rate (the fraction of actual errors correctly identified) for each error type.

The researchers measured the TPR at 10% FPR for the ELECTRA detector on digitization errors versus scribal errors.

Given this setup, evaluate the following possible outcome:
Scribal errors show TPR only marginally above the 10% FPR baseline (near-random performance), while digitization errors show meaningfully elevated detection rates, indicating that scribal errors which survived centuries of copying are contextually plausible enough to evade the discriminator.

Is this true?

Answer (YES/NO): YES